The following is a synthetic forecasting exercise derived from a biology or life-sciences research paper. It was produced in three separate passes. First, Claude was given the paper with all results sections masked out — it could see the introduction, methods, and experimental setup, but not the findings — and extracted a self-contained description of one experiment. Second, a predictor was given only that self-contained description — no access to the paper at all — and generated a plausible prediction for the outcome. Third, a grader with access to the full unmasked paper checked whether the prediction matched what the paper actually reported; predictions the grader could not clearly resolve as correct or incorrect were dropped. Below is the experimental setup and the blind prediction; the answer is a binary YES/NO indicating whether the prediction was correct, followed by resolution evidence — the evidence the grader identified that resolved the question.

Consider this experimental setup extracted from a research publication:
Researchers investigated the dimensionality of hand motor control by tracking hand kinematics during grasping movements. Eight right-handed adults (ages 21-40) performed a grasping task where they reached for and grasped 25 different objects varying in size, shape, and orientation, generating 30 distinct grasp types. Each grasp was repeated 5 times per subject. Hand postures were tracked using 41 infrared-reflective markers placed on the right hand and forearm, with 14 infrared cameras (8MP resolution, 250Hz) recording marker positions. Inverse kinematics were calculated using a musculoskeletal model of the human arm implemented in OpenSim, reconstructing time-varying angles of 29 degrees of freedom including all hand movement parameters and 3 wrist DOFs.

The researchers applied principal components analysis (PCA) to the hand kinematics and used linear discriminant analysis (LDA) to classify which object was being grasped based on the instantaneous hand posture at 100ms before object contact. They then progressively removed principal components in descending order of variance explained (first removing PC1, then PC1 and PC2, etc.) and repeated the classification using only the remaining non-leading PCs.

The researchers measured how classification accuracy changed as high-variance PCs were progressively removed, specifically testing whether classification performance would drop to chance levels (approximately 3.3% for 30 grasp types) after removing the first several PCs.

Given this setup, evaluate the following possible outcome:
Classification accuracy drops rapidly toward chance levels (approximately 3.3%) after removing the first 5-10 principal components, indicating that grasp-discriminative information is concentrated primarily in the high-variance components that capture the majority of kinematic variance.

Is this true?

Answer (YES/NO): NO